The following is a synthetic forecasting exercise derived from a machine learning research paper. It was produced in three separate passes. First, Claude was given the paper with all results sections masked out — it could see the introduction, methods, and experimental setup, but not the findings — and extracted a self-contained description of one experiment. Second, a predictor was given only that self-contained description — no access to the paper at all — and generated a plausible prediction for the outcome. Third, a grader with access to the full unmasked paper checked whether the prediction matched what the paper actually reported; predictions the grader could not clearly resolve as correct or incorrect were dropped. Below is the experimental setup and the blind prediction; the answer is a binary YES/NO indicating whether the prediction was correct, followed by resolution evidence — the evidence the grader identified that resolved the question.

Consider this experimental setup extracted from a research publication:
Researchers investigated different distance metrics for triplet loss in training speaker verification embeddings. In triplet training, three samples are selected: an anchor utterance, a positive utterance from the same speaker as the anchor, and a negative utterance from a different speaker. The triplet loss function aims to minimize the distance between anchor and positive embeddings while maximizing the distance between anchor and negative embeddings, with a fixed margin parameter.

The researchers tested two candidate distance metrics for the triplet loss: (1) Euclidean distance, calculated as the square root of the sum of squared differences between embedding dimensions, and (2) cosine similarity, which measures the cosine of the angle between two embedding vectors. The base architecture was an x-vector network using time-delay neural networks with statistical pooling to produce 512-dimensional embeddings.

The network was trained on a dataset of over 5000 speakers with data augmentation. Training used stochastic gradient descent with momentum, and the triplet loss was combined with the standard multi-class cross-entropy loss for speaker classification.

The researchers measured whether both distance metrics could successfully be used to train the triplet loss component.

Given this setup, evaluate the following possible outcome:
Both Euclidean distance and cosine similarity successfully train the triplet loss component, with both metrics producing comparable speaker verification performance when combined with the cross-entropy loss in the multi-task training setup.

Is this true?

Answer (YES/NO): NO